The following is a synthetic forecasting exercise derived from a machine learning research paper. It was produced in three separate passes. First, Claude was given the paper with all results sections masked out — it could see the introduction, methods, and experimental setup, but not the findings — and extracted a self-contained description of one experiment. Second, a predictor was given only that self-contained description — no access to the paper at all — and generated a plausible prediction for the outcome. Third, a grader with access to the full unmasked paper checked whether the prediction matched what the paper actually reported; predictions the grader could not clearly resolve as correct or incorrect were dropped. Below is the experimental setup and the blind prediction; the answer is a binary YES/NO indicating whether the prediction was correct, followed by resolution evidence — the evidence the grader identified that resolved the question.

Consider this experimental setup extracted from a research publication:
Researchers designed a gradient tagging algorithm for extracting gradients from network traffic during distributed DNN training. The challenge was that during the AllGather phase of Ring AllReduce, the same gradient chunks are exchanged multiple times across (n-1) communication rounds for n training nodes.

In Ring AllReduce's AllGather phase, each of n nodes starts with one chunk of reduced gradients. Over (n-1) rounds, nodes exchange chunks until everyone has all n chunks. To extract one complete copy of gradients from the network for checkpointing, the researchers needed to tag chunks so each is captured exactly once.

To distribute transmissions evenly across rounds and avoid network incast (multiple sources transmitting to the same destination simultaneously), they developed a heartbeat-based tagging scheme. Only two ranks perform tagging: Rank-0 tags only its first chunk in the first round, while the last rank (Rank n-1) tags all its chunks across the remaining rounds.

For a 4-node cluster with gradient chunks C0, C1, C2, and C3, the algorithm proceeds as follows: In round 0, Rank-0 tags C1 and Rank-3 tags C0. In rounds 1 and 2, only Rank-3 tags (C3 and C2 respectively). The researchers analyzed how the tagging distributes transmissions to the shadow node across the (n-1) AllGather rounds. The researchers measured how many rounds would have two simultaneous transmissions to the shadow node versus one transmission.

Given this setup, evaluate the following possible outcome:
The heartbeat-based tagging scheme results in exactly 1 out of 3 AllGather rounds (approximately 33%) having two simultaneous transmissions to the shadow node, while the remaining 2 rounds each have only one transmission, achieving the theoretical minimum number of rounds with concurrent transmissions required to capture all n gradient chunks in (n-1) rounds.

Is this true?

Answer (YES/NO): YES